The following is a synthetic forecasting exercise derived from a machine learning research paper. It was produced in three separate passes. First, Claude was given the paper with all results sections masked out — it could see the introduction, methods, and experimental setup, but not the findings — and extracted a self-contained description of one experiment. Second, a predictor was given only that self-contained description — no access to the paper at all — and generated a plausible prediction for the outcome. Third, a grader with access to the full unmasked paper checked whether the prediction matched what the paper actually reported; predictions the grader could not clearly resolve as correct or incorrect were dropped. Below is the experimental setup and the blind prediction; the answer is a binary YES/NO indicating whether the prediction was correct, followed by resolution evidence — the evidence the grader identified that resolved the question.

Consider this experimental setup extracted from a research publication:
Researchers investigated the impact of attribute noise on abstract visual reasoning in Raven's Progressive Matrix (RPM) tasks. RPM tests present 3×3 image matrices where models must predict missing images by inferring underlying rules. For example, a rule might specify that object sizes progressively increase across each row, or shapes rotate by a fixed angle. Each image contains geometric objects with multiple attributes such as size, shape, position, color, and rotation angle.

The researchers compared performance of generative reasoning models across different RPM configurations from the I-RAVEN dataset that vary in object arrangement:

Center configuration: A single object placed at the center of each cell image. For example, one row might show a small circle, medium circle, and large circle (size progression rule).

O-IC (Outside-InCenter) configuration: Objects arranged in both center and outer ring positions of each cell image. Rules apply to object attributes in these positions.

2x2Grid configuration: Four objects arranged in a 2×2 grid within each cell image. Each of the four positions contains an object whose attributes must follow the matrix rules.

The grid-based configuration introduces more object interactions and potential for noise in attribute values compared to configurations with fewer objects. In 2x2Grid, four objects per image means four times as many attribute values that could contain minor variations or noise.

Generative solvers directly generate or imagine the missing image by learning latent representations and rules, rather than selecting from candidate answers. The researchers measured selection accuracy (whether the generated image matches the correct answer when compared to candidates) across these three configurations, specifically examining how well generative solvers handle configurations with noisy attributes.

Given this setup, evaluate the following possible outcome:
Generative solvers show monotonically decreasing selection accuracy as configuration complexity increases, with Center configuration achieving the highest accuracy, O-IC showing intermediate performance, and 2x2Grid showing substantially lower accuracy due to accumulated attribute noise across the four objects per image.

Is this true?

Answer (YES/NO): NO